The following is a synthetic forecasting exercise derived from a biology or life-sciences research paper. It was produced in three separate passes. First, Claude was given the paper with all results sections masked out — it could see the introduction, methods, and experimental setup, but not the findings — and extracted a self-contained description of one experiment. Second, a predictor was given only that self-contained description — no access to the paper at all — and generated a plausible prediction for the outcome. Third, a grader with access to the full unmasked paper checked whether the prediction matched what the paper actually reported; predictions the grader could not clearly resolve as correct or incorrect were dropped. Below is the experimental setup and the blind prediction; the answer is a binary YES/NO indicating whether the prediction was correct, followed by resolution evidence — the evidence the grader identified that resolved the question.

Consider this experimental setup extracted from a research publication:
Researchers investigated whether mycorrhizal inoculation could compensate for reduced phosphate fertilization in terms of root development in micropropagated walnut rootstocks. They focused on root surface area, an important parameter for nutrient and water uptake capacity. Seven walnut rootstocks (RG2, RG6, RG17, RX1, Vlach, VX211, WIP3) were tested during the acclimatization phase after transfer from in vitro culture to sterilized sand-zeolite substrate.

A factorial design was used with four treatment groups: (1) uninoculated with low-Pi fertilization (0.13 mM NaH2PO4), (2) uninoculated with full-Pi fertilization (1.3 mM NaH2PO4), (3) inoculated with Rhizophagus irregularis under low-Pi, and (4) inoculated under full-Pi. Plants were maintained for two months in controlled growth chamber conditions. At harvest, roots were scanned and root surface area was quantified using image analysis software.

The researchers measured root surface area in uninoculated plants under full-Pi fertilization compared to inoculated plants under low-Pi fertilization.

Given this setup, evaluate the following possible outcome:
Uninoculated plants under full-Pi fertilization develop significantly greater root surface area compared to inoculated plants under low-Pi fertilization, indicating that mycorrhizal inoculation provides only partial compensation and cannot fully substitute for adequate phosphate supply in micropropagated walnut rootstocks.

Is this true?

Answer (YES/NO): YES